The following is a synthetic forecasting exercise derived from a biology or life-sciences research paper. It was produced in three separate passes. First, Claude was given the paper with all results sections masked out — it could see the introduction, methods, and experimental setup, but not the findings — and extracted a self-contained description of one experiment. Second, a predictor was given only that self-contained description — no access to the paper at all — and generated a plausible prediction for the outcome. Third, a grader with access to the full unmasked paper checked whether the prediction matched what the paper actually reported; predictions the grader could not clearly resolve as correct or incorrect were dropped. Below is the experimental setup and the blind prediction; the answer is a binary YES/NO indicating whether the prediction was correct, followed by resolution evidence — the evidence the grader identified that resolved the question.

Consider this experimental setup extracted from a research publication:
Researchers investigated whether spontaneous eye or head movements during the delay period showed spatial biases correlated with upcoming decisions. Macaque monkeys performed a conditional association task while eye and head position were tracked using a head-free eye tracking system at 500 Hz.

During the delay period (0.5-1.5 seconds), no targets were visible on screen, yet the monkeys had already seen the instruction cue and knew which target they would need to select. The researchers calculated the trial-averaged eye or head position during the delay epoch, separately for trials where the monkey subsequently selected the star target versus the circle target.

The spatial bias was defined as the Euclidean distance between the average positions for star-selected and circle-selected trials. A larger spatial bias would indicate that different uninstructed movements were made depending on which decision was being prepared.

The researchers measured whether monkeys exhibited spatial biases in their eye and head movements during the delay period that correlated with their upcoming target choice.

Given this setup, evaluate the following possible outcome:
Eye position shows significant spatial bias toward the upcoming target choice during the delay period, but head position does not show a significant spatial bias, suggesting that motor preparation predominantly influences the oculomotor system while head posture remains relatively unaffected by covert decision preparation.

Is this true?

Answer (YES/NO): NO